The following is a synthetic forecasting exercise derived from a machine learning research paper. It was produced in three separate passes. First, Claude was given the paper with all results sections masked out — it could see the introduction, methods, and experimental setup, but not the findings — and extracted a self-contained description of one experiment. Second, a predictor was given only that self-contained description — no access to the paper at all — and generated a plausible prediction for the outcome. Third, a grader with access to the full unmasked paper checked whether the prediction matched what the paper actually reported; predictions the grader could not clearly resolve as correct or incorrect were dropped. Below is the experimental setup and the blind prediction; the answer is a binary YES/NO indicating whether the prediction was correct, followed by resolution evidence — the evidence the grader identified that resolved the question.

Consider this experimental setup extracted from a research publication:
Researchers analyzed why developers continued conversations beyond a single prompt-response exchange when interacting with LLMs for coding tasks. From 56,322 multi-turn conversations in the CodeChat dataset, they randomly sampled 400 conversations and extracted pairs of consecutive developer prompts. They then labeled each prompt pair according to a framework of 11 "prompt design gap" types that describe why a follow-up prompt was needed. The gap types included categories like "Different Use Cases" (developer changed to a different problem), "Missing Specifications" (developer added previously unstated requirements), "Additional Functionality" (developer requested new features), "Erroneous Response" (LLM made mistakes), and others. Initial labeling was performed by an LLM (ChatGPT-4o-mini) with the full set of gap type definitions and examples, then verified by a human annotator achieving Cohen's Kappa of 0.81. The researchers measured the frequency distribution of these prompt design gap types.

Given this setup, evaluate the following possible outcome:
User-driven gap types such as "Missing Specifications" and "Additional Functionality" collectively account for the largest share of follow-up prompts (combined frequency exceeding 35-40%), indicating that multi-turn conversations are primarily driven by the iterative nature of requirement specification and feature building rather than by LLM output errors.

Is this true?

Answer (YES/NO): NO